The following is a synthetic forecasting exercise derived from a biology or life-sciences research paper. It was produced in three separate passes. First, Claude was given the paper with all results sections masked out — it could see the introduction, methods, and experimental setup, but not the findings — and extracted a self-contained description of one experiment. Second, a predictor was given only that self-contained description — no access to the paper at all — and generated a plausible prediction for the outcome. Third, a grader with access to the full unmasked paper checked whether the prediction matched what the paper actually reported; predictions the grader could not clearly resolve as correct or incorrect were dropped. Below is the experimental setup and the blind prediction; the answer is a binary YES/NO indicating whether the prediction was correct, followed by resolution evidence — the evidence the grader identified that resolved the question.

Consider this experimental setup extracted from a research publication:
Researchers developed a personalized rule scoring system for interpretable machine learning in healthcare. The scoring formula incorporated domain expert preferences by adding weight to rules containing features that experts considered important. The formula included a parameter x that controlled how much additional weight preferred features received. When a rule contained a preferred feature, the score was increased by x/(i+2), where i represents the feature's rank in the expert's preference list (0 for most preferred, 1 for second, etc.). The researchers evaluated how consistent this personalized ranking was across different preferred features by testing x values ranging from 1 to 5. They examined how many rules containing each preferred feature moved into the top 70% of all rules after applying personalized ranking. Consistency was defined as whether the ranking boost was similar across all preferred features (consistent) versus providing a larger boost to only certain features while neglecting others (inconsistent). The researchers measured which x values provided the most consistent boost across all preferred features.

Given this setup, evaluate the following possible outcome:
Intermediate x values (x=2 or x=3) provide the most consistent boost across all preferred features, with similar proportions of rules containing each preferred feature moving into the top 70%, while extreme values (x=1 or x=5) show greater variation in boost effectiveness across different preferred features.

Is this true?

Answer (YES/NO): NO